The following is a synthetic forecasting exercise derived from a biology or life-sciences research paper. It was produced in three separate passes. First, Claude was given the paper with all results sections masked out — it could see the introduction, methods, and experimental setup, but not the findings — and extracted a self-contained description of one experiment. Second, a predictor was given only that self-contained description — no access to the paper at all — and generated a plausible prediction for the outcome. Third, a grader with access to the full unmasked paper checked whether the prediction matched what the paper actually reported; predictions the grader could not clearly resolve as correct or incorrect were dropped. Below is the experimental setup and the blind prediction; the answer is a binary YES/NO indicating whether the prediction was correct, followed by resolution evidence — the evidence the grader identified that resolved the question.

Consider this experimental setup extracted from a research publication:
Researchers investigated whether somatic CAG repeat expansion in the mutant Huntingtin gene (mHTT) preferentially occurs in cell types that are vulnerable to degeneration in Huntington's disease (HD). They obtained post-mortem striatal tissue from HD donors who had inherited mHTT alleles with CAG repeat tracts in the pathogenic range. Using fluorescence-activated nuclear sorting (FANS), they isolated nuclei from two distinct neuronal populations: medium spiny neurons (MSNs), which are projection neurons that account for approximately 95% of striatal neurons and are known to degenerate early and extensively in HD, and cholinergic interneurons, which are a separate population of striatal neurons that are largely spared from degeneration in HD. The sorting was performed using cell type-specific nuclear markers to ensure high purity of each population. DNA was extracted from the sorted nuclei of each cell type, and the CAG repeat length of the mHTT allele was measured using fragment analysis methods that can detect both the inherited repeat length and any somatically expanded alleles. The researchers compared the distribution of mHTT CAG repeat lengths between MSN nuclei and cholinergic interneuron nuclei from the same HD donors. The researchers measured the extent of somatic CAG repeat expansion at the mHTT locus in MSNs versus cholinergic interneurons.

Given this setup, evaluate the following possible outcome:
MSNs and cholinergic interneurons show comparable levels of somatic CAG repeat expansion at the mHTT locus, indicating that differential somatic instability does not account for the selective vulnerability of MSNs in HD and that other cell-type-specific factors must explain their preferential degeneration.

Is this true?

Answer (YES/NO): YES